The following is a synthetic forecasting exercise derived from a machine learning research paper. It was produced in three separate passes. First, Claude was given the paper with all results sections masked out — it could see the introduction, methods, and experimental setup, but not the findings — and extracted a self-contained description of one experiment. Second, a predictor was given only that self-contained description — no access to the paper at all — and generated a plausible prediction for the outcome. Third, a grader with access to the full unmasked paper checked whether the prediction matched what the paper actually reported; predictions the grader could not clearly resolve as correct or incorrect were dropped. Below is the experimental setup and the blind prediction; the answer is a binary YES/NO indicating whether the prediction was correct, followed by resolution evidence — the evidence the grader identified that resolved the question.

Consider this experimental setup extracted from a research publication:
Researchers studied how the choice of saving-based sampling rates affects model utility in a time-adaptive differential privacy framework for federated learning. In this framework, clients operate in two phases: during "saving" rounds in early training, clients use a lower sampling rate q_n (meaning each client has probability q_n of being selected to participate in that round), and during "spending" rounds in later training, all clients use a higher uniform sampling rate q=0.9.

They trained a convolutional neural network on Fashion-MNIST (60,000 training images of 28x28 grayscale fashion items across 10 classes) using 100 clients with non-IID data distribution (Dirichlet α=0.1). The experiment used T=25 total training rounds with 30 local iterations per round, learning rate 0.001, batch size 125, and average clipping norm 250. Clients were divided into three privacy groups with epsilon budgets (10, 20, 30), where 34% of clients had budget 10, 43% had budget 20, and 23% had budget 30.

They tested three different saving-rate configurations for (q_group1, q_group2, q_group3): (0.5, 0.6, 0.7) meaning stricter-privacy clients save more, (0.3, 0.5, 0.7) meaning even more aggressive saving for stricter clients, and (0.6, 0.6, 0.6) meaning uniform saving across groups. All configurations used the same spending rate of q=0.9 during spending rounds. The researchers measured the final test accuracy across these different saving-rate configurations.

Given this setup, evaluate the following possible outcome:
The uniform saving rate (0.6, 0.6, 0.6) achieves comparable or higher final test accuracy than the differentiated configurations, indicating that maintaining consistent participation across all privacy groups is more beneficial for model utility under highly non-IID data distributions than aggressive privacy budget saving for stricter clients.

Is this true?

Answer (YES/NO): NO